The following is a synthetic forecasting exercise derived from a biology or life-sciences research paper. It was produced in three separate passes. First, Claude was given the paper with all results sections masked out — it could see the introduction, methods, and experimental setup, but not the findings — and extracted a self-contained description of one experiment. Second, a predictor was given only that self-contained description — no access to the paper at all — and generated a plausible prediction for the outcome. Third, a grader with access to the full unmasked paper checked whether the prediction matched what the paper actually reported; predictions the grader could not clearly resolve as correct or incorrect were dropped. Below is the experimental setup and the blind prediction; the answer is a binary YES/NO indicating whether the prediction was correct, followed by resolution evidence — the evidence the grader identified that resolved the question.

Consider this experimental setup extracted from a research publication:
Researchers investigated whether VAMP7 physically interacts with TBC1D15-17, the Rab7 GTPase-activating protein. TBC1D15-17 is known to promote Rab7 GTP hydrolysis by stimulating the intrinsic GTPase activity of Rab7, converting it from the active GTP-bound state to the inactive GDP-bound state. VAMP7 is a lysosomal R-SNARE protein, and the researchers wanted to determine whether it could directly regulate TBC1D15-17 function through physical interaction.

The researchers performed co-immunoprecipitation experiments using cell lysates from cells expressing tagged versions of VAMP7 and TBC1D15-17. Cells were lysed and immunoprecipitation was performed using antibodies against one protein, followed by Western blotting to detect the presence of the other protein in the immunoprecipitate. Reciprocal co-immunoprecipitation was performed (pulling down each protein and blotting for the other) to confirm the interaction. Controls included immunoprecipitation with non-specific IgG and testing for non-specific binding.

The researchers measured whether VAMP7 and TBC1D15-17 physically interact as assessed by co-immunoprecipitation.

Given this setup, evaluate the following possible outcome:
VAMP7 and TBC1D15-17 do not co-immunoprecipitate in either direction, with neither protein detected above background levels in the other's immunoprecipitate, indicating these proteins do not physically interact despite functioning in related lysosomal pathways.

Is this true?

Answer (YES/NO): NO